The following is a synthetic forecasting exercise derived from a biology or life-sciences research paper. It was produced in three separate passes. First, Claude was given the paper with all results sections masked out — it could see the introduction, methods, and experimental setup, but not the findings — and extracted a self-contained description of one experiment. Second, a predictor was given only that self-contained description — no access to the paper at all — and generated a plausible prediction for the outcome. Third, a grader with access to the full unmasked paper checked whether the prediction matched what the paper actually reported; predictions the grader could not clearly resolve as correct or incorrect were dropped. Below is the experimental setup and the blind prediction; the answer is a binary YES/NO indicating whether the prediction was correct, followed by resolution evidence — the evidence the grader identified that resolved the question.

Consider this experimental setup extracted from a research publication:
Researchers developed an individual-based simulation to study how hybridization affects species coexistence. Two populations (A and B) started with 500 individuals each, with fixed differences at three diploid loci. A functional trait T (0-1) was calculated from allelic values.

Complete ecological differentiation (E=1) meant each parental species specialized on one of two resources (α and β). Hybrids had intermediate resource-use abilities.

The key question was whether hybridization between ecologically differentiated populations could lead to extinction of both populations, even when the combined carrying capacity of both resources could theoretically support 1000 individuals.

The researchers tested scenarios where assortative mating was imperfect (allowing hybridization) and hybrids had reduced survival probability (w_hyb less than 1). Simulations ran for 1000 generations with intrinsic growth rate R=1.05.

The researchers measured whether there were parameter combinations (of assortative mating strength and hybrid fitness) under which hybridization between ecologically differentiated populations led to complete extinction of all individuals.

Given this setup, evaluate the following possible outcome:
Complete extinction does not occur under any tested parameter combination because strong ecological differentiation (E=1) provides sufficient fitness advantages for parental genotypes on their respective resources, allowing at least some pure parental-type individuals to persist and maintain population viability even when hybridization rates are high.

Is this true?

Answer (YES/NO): NO